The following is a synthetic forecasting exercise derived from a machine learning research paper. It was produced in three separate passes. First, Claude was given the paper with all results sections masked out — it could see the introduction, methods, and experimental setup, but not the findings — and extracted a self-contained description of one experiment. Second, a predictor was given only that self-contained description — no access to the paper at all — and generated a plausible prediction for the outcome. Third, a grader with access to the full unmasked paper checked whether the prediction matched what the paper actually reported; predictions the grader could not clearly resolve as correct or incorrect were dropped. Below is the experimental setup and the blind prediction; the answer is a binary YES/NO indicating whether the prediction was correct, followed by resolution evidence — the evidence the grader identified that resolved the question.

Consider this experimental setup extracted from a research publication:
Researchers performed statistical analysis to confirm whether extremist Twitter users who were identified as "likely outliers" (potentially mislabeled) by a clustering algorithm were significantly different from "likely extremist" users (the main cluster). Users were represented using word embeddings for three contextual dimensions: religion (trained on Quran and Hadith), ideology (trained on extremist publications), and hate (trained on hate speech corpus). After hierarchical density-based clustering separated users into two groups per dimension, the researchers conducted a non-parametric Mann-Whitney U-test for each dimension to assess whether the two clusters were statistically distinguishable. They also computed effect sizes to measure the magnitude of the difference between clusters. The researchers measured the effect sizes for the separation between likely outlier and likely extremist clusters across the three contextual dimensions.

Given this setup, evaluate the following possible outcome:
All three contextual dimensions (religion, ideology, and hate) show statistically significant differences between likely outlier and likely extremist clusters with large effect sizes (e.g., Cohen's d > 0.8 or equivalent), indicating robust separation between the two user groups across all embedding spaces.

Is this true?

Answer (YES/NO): NO